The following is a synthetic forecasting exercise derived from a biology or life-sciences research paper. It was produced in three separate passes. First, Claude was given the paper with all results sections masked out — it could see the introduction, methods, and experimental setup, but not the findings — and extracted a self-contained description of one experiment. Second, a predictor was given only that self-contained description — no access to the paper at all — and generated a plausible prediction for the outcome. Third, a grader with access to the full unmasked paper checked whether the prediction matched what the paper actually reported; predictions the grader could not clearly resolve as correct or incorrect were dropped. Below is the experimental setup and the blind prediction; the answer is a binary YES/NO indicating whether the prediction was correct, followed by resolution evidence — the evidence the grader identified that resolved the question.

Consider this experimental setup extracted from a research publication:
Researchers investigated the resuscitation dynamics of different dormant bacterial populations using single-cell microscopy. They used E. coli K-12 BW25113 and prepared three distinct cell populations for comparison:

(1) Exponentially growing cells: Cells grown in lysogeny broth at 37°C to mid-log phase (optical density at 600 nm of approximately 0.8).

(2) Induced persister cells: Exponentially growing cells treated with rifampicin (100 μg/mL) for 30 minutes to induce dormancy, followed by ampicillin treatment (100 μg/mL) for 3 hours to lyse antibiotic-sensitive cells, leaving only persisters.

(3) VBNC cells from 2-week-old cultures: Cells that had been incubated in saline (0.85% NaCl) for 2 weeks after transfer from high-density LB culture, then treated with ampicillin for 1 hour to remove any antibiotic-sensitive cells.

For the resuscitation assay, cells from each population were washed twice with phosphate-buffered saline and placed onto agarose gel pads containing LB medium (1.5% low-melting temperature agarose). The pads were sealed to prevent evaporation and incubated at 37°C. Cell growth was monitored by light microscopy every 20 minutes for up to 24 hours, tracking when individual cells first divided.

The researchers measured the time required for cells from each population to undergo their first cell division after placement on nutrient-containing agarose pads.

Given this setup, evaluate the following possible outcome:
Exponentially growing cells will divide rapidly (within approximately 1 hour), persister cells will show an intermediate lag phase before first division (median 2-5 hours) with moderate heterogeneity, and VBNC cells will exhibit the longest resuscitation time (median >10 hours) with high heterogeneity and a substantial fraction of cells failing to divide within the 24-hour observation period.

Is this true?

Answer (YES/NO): NO